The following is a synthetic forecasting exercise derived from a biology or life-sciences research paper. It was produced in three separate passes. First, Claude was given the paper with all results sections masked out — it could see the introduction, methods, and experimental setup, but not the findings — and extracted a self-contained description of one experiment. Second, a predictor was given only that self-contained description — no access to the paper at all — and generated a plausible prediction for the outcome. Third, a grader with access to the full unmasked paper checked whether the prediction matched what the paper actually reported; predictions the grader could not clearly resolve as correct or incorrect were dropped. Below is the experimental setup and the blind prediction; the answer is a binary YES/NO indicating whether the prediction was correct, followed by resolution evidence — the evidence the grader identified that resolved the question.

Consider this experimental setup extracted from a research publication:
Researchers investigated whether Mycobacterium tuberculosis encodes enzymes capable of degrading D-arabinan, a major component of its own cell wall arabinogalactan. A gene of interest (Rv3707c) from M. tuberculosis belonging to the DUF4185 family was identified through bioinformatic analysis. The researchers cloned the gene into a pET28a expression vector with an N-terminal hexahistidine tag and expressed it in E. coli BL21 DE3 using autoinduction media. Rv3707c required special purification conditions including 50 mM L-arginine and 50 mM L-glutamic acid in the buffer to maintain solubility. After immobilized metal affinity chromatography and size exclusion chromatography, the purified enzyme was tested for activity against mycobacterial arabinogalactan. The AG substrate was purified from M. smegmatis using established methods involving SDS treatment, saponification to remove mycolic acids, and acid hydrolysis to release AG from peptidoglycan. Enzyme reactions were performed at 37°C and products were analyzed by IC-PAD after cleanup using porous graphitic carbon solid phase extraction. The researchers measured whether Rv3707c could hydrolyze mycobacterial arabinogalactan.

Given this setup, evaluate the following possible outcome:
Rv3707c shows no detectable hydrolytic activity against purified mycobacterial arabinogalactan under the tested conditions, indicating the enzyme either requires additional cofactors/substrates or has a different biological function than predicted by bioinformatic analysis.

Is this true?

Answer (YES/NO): NO